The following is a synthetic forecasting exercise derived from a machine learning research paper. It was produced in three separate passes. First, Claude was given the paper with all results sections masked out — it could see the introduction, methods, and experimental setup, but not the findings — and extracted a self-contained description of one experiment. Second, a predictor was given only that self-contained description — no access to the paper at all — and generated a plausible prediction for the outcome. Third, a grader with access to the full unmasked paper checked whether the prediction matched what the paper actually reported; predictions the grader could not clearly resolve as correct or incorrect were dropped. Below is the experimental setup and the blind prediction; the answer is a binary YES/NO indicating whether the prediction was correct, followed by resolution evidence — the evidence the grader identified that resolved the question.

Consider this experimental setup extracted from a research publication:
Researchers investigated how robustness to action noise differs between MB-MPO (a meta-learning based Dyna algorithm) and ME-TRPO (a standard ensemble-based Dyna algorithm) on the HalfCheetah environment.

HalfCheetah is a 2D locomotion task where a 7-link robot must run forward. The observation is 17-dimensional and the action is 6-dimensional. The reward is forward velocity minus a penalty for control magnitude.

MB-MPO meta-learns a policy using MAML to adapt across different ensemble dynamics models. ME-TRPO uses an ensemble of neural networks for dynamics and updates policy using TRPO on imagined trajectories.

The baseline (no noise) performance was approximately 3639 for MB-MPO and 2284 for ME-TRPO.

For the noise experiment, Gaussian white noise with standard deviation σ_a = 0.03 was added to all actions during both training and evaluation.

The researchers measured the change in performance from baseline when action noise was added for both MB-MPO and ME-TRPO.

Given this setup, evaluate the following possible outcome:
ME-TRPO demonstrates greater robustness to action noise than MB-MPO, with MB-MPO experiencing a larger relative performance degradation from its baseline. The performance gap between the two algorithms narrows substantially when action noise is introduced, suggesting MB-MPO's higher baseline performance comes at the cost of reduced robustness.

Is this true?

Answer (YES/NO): NO